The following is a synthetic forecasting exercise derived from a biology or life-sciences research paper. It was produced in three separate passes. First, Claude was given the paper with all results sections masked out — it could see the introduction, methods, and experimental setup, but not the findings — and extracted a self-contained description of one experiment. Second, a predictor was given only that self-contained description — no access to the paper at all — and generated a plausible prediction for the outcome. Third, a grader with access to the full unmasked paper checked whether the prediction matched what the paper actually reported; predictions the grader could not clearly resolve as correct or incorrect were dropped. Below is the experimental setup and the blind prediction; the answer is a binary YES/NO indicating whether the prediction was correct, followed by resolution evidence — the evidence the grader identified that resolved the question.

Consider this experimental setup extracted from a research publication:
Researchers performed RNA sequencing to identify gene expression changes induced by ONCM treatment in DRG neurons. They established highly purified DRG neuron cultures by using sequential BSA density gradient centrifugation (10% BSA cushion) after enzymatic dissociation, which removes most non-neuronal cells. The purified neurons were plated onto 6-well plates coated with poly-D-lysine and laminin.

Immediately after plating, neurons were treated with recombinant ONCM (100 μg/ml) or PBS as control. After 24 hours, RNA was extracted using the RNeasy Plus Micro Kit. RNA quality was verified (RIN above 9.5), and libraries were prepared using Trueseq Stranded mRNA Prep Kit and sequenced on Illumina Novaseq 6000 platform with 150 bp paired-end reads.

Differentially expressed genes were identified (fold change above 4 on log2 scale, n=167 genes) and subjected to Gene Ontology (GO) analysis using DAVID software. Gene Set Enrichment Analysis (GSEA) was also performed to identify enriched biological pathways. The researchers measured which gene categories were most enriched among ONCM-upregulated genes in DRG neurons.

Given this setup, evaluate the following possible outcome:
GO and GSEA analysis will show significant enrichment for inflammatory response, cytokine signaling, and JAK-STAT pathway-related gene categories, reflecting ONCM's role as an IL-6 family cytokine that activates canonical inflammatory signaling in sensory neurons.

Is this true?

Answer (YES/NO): NO